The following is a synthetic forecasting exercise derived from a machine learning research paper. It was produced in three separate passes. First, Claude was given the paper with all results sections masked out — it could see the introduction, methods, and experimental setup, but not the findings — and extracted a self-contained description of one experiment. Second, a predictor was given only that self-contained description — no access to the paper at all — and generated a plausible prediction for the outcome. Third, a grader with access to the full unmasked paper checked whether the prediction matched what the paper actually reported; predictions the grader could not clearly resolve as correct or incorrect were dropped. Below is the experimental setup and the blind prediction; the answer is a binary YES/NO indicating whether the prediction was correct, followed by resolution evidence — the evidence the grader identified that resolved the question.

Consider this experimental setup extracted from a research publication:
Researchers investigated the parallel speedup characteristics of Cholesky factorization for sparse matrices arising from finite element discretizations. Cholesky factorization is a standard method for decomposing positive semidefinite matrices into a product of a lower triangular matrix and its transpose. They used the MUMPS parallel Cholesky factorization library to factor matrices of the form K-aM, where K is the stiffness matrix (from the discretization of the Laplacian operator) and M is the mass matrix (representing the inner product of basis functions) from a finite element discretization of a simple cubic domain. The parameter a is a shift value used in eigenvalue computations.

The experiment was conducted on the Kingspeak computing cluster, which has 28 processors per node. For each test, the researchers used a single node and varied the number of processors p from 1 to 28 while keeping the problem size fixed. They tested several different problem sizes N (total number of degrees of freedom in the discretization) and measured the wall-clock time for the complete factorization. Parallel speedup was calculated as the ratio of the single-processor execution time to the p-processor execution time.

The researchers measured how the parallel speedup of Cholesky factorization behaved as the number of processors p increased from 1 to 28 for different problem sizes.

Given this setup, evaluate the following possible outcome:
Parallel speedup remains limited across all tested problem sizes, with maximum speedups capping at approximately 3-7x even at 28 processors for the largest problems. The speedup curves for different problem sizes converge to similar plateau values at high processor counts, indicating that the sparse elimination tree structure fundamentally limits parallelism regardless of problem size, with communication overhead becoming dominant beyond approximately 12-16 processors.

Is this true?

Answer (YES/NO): NO